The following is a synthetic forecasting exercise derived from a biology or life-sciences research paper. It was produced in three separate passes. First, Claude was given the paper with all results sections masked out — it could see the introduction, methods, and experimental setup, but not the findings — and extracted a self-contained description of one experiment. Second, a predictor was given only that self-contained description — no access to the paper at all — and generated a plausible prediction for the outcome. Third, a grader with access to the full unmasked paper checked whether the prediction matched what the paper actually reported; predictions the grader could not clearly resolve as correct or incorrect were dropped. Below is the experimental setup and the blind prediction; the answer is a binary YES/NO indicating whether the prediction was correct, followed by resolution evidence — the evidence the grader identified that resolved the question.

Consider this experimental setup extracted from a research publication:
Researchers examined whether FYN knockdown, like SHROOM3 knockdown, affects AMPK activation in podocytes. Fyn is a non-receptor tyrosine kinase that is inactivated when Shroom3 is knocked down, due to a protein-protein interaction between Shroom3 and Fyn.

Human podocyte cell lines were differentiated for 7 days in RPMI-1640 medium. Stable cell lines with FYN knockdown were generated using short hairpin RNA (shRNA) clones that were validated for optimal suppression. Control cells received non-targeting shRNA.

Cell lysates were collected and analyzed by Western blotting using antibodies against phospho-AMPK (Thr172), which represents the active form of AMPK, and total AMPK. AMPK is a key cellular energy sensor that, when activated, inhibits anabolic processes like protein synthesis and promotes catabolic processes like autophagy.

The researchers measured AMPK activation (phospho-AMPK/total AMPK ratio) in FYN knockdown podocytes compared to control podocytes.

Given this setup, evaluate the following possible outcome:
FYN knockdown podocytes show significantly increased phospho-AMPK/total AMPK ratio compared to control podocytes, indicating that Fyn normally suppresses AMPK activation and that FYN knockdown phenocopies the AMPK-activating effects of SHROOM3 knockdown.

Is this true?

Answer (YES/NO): YES